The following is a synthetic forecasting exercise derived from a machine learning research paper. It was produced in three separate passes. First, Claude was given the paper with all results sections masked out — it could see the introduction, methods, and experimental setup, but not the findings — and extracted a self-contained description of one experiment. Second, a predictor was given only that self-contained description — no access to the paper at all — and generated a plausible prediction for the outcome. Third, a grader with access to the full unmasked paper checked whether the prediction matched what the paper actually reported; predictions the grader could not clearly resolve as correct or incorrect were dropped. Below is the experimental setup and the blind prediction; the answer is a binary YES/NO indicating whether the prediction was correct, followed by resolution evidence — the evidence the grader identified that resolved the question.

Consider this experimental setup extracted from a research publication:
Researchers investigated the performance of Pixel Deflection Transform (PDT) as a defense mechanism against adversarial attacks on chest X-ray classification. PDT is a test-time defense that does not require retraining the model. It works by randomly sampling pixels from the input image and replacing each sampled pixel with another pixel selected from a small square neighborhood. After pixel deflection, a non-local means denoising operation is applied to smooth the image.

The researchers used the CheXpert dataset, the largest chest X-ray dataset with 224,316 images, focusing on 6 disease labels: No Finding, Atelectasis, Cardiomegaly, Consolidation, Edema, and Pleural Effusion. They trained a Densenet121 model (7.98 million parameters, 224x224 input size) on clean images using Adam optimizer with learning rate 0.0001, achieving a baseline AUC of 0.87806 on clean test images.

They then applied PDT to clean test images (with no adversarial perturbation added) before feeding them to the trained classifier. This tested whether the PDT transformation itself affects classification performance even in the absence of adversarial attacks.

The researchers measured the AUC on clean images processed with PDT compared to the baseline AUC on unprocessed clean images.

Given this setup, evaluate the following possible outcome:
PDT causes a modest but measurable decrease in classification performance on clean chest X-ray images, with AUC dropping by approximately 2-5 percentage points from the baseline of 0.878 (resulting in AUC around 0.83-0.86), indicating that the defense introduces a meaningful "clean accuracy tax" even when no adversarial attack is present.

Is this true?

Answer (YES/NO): NO